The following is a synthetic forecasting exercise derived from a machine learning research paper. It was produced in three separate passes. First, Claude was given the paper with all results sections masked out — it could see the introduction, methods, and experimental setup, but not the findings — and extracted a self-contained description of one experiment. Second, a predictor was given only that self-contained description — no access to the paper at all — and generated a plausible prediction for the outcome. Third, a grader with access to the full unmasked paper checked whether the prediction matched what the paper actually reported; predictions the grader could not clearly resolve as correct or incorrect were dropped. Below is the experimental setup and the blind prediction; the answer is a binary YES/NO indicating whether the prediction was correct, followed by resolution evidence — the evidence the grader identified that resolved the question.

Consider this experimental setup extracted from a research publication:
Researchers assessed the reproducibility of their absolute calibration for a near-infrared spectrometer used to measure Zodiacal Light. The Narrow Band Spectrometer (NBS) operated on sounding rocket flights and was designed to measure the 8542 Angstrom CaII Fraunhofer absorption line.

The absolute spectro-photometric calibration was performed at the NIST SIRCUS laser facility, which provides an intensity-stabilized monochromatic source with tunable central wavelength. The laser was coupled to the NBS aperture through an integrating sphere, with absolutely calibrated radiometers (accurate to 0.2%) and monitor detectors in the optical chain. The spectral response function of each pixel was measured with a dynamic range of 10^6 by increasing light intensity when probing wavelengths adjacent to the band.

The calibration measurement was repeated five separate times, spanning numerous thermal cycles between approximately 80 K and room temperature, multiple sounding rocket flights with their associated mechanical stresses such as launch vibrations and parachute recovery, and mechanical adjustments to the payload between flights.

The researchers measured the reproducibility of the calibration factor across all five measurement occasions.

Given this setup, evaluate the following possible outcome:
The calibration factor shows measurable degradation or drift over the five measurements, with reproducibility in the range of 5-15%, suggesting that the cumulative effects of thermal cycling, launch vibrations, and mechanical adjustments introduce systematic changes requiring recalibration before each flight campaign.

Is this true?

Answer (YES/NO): NO